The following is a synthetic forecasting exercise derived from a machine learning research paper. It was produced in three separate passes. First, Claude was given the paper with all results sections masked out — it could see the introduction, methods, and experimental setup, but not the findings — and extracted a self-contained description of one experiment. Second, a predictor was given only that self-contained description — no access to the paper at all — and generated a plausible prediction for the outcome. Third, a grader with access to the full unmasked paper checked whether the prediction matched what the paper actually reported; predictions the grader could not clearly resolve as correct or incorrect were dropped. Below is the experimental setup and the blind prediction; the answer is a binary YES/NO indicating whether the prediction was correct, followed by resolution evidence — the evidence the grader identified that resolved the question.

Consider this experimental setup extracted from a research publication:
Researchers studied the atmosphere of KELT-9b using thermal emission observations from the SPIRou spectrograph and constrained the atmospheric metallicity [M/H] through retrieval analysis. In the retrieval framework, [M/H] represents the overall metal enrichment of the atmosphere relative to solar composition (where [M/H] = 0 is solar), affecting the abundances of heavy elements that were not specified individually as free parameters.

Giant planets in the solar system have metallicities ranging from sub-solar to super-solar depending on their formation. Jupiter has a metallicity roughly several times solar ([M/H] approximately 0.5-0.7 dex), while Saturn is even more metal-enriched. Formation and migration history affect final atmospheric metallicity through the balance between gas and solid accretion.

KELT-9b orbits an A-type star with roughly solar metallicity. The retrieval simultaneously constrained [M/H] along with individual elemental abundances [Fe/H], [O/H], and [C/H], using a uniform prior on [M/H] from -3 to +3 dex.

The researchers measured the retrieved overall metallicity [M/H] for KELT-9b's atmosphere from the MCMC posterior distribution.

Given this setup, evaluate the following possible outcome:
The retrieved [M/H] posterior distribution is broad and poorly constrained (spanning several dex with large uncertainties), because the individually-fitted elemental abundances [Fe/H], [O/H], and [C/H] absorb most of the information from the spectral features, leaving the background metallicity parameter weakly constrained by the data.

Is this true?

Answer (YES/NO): YES